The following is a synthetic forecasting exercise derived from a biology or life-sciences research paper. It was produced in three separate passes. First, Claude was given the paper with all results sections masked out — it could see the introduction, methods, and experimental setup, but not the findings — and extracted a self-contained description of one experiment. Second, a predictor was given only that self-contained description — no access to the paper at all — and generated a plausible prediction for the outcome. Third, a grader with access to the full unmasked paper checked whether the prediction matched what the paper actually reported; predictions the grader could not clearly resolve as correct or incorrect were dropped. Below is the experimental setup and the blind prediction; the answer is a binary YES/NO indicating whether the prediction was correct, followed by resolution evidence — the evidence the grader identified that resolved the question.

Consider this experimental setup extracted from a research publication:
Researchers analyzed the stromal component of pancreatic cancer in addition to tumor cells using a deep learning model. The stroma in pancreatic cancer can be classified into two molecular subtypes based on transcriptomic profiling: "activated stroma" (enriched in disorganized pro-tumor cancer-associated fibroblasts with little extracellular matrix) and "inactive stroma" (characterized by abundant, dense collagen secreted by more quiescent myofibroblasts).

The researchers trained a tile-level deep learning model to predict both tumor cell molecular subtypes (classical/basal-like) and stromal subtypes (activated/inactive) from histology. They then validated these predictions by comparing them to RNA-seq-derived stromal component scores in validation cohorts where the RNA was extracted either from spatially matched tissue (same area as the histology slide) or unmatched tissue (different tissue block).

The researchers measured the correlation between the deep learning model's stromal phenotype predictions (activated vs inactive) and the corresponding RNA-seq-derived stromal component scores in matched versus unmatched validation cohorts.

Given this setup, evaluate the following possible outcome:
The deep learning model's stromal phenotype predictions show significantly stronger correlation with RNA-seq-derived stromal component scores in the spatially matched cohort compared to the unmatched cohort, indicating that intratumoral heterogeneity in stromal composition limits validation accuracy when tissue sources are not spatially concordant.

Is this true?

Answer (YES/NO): YES